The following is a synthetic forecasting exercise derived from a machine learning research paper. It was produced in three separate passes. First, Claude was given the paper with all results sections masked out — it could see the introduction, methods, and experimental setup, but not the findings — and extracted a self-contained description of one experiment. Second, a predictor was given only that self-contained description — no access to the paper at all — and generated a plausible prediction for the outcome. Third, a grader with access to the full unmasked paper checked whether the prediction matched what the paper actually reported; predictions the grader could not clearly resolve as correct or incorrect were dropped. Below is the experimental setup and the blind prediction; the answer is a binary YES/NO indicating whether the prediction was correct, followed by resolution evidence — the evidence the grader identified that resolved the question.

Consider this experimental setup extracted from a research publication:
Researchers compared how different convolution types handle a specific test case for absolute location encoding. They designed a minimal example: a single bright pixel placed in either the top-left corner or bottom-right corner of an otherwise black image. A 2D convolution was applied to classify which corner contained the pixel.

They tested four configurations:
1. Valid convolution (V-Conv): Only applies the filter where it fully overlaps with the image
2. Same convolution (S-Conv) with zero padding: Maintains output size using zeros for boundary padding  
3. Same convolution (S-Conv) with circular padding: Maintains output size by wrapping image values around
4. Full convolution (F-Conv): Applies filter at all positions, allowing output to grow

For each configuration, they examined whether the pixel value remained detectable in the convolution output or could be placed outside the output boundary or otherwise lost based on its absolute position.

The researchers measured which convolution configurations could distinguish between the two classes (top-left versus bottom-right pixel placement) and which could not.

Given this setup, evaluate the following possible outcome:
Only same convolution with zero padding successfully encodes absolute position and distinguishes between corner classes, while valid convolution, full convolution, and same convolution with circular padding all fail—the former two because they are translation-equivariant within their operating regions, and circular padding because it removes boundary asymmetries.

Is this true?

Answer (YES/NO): NO